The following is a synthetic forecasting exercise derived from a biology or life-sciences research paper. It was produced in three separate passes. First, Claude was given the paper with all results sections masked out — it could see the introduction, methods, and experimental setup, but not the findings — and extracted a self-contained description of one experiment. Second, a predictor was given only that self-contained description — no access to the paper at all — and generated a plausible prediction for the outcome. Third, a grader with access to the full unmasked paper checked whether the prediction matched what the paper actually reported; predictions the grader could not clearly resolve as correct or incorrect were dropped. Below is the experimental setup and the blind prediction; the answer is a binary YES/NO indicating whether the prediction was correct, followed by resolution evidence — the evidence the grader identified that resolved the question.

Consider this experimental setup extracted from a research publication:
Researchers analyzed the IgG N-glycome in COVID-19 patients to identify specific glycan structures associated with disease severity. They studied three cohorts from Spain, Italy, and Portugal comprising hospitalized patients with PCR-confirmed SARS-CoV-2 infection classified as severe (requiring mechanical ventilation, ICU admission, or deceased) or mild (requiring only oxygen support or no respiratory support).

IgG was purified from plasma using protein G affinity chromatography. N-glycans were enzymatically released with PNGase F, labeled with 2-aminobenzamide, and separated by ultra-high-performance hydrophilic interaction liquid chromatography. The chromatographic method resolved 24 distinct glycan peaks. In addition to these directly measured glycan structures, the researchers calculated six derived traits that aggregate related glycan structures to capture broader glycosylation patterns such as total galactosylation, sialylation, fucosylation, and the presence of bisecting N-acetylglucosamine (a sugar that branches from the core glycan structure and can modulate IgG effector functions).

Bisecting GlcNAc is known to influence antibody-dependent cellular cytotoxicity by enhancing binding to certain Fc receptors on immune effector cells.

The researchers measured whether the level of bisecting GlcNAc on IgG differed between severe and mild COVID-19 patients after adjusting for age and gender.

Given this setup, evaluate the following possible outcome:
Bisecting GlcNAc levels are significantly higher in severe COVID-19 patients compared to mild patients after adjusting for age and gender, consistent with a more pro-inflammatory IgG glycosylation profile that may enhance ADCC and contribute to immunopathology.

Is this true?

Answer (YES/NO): NO